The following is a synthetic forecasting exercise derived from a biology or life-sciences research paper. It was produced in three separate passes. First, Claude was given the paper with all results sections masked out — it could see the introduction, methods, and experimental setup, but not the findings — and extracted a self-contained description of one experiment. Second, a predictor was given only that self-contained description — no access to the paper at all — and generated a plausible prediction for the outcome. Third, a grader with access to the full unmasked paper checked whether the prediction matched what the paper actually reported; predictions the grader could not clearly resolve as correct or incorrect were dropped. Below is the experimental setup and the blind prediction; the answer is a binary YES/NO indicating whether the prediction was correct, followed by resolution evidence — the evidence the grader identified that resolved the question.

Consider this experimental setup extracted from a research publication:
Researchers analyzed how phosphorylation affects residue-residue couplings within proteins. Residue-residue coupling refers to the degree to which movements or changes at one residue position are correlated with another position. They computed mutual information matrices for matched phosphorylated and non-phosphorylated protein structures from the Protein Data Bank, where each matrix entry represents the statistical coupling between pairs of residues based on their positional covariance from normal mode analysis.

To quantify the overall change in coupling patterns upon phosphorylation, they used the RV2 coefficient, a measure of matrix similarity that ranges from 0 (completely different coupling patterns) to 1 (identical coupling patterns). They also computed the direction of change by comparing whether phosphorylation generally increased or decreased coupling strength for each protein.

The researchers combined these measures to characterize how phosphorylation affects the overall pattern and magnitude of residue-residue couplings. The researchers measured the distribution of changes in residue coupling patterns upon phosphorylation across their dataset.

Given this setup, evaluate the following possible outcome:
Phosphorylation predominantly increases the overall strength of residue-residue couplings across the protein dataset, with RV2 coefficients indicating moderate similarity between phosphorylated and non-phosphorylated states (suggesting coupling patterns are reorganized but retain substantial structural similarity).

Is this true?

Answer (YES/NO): NO